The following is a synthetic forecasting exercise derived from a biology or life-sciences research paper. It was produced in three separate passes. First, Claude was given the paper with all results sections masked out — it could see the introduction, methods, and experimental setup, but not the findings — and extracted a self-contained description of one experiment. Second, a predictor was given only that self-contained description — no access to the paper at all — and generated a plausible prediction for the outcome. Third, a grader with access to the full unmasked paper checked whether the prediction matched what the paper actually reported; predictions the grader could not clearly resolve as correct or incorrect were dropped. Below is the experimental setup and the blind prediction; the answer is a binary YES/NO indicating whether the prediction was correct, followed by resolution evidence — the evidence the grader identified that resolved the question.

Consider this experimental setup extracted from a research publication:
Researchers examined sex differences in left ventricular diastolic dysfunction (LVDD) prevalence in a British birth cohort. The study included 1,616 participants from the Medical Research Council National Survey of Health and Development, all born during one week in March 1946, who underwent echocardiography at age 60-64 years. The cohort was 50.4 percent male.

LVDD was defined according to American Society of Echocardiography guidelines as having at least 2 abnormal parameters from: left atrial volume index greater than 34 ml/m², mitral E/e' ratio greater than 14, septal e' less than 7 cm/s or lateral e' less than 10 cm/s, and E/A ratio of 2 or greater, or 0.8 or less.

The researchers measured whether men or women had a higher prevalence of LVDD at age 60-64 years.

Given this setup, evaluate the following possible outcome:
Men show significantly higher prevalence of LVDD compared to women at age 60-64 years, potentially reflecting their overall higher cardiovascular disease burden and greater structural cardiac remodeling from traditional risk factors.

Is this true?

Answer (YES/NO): NO